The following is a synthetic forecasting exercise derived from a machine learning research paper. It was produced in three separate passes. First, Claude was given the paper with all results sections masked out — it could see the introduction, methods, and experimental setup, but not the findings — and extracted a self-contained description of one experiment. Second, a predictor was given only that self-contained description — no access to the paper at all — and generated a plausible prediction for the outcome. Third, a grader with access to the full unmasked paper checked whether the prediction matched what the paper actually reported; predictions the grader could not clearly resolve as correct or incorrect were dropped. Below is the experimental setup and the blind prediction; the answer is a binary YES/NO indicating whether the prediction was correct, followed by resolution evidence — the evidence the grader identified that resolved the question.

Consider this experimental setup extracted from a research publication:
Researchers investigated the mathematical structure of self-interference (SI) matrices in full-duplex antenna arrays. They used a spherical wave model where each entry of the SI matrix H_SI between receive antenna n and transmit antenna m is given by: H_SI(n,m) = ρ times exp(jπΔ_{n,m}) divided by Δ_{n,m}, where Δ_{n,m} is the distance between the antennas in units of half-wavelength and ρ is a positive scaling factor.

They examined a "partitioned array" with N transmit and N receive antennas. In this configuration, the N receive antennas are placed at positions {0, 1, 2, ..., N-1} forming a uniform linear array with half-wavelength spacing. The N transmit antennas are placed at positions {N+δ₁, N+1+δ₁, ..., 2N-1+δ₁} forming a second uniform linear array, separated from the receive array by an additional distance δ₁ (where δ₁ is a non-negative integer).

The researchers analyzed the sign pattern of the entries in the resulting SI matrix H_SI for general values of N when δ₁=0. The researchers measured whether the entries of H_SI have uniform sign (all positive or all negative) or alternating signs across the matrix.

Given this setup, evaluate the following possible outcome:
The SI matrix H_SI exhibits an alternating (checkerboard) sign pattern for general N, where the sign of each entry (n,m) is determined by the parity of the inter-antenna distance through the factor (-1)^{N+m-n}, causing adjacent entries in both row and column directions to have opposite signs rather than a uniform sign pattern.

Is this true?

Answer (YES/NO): YES